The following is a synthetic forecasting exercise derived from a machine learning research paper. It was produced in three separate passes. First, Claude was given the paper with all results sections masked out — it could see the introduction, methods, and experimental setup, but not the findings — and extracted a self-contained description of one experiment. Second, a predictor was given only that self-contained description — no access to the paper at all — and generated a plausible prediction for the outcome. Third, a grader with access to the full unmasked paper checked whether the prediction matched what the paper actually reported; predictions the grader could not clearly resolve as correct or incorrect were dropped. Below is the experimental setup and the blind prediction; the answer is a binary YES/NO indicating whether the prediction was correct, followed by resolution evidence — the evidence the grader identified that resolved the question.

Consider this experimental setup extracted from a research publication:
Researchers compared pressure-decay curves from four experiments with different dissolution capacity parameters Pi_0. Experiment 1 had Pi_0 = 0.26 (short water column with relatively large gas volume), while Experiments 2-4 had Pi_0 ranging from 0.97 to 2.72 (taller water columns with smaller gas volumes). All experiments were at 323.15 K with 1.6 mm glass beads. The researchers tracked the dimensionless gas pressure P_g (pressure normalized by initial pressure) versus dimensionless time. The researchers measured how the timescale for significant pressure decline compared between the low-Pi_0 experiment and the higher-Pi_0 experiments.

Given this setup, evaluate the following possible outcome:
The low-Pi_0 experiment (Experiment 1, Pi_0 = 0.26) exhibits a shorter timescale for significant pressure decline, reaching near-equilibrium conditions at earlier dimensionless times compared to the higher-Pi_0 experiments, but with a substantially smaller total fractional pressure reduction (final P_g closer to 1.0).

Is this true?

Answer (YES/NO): YES